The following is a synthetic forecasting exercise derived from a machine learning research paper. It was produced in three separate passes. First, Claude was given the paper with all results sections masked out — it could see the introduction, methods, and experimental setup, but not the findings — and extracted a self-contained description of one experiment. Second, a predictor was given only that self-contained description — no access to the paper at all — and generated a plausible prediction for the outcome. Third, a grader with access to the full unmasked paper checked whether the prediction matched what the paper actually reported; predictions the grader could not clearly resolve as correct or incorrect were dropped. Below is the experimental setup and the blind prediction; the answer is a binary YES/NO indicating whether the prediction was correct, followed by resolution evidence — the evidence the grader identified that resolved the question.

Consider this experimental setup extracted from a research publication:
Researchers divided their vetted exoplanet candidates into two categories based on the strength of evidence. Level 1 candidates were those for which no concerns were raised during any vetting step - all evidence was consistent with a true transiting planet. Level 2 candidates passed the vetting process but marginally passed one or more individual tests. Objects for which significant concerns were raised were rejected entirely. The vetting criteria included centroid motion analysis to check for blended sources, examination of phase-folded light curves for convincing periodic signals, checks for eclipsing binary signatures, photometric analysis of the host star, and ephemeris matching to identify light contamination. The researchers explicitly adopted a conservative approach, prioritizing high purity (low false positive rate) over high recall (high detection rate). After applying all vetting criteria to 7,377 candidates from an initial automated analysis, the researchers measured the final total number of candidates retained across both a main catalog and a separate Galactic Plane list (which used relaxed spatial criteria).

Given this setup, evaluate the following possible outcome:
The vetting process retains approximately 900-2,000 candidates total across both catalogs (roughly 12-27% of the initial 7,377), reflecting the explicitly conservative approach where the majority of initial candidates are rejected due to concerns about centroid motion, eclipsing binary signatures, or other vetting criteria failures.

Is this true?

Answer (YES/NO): NO